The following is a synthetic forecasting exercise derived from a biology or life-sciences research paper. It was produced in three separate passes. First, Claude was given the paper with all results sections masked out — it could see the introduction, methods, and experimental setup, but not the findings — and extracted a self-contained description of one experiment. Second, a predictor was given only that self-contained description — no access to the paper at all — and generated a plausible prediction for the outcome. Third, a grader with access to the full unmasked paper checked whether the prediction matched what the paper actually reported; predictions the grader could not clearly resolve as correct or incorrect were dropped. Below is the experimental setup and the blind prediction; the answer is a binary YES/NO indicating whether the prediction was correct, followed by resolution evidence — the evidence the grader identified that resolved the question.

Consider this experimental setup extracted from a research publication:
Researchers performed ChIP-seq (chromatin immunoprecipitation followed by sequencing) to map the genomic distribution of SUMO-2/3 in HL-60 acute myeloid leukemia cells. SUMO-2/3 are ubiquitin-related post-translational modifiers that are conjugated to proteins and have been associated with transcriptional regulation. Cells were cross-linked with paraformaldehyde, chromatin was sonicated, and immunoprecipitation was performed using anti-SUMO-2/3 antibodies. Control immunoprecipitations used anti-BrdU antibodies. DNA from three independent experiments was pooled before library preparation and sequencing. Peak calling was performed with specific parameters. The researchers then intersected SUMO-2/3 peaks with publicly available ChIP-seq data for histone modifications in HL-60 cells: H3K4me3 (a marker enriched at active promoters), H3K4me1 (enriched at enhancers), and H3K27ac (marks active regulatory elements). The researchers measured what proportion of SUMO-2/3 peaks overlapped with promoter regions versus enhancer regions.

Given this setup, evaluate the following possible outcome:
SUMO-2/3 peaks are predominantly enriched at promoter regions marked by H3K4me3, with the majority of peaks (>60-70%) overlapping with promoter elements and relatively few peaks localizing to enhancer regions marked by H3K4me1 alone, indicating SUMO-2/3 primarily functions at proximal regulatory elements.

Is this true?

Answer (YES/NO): NO